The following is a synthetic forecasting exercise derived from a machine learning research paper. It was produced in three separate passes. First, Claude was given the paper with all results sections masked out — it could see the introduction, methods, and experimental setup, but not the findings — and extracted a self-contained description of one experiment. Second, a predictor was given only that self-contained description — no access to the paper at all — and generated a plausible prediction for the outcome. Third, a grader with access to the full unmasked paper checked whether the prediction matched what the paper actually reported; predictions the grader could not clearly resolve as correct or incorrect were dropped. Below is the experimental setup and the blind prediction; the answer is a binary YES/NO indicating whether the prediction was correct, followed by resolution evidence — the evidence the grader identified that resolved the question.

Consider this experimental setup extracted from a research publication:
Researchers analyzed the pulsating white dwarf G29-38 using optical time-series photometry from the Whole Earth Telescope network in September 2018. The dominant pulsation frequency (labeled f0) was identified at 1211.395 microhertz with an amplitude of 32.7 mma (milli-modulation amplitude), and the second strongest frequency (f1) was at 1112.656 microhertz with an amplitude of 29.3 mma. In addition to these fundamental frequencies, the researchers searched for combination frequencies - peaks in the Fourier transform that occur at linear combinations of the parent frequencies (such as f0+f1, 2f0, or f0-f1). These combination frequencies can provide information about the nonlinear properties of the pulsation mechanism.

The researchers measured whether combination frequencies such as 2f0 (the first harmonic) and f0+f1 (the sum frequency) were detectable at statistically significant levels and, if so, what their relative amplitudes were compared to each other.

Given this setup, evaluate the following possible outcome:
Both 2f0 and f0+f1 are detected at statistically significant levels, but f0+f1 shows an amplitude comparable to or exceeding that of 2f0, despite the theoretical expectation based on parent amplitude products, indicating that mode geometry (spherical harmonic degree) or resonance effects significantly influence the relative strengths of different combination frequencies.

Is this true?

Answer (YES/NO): YES